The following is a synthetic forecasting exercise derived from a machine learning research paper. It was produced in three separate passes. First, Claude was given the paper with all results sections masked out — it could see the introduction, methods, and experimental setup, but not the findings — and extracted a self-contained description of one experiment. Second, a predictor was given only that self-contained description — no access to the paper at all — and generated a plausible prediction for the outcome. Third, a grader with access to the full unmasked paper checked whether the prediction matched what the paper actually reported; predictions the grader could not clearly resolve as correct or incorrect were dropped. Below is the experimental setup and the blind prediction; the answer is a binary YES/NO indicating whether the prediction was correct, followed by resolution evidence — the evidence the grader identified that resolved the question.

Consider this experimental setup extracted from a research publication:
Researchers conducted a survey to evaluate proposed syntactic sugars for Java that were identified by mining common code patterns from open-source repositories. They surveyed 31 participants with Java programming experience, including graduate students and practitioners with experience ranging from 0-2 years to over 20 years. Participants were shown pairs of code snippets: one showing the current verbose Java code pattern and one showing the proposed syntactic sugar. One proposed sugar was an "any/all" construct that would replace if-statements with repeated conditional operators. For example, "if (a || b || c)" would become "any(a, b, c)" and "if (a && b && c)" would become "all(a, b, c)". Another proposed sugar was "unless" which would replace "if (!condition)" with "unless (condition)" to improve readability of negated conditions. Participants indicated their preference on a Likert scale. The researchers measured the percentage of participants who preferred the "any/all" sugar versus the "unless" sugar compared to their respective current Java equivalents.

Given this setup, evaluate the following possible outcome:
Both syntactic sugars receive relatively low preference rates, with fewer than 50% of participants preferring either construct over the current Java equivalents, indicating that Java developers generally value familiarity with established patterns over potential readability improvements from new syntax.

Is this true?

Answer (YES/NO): NO